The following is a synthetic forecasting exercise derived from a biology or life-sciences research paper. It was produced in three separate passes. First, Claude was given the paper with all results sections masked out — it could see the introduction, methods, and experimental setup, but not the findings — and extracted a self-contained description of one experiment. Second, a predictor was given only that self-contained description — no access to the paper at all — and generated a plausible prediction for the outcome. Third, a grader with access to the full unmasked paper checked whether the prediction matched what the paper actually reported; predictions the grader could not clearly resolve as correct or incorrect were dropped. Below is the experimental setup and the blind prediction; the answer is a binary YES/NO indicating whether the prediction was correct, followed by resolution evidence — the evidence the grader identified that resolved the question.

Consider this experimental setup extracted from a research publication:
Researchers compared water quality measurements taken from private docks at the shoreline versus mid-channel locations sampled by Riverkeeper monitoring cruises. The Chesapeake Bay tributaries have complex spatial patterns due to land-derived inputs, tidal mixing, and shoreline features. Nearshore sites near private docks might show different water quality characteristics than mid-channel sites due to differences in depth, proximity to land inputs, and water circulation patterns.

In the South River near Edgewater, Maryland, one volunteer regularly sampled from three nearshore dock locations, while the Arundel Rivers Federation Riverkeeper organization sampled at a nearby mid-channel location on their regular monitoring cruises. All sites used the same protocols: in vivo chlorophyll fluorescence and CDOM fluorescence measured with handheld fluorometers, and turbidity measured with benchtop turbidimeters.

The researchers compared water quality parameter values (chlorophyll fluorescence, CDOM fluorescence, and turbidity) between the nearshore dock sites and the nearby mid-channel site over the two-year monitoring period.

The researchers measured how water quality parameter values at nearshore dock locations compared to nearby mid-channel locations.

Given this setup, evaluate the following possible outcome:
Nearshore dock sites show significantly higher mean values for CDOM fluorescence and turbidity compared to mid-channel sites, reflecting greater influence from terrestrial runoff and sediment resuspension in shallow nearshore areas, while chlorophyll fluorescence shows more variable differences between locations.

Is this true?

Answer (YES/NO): NO